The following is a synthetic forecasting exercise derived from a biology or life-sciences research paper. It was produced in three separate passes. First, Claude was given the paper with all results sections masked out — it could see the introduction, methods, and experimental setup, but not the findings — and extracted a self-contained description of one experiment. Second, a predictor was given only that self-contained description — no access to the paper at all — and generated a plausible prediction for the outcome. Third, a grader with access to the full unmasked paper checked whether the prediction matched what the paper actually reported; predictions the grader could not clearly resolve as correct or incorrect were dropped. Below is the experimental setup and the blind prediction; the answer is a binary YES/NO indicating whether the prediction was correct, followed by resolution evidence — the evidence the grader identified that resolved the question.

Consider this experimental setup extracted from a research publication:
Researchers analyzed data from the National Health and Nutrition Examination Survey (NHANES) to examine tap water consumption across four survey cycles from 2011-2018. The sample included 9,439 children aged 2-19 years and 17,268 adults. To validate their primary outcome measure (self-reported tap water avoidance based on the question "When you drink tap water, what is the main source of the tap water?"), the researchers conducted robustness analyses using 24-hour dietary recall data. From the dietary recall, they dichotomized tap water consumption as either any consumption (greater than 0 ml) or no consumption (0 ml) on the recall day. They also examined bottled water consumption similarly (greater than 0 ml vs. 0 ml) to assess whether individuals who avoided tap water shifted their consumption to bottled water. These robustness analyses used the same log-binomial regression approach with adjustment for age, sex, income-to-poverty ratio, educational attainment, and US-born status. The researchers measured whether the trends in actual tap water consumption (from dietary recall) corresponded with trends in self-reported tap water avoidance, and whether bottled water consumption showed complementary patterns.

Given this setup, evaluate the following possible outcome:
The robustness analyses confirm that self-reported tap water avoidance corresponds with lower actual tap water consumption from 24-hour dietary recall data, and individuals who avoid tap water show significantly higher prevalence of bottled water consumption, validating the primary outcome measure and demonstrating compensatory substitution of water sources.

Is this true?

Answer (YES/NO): NO